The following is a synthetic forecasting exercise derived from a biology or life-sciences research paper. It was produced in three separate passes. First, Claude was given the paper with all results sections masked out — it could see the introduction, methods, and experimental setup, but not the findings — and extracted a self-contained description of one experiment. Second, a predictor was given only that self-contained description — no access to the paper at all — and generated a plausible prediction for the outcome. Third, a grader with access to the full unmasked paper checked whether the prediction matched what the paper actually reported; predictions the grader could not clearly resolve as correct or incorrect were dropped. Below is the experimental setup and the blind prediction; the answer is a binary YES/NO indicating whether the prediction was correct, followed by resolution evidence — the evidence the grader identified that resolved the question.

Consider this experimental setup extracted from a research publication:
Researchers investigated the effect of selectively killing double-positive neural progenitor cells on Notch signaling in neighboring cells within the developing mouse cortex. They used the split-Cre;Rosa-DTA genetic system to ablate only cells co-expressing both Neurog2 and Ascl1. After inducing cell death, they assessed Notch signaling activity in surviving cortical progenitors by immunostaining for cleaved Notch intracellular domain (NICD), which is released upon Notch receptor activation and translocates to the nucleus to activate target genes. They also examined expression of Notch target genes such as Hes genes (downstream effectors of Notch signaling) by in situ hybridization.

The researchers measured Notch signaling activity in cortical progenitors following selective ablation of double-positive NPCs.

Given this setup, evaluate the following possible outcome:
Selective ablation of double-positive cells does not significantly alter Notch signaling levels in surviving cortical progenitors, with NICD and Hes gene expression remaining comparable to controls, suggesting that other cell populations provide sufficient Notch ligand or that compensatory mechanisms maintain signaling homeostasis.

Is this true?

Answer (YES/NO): NO